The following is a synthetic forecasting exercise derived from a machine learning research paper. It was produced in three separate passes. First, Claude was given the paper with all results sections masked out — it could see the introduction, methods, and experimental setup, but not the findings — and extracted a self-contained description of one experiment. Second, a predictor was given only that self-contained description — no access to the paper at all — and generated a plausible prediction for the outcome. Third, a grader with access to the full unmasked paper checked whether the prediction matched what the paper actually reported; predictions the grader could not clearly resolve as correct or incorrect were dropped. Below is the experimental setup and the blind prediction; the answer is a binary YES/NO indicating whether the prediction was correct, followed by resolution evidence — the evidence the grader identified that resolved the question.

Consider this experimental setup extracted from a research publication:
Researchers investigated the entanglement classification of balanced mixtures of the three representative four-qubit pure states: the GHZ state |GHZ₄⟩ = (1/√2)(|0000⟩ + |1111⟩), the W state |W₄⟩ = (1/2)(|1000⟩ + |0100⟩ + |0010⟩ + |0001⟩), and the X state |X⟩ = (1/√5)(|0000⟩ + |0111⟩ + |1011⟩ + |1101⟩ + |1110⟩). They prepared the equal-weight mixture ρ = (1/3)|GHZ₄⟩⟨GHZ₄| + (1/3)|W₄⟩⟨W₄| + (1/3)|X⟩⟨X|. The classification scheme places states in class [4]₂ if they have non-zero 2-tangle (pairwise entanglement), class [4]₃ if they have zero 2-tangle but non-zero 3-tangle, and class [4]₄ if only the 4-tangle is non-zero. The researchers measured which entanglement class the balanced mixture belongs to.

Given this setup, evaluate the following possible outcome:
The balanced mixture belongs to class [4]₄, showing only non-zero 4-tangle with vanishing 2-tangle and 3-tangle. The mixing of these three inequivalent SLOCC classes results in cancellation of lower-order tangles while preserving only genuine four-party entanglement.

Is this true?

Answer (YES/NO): YES